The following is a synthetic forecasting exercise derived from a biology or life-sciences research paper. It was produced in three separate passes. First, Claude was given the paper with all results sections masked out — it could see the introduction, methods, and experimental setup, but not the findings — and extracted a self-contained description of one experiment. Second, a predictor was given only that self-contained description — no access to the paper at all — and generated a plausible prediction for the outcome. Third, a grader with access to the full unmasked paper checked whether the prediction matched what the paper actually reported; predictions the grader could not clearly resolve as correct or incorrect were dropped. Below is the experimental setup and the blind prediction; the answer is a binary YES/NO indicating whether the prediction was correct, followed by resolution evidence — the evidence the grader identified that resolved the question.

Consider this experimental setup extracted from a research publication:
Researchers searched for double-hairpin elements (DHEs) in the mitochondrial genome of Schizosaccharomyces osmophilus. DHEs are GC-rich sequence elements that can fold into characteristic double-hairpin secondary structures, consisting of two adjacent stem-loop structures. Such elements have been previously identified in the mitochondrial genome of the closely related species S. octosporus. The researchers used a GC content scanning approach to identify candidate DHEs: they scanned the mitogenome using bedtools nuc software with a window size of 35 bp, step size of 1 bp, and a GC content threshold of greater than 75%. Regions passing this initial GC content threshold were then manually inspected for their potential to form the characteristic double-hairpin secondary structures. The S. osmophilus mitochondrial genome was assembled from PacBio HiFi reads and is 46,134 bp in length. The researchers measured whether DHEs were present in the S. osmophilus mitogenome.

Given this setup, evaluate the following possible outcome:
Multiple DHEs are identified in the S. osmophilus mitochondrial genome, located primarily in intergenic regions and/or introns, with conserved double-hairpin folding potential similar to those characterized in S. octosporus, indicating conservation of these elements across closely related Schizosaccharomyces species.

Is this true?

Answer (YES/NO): YES